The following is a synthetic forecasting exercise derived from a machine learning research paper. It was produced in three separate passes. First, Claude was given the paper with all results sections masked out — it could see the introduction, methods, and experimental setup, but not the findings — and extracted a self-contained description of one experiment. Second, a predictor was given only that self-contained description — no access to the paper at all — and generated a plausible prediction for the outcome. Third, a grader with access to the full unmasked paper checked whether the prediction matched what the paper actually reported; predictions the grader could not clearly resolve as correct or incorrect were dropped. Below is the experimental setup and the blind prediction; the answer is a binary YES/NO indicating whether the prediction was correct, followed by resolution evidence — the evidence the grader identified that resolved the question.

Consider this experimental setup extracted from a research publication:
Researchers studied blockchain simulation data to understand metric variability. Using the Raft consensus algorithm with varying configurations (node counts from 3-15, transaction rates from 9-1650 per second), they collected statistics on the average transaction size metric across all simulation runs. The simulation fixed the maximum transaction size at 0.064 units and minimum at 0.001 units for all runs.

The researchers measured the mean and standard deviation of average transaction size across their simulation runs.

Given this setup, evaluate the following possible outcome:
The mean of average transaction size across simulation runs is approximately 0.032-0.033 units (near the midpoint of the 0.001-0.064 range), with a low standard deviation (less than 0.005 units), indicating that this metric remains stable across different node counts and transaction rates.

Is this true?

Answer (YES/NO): YES